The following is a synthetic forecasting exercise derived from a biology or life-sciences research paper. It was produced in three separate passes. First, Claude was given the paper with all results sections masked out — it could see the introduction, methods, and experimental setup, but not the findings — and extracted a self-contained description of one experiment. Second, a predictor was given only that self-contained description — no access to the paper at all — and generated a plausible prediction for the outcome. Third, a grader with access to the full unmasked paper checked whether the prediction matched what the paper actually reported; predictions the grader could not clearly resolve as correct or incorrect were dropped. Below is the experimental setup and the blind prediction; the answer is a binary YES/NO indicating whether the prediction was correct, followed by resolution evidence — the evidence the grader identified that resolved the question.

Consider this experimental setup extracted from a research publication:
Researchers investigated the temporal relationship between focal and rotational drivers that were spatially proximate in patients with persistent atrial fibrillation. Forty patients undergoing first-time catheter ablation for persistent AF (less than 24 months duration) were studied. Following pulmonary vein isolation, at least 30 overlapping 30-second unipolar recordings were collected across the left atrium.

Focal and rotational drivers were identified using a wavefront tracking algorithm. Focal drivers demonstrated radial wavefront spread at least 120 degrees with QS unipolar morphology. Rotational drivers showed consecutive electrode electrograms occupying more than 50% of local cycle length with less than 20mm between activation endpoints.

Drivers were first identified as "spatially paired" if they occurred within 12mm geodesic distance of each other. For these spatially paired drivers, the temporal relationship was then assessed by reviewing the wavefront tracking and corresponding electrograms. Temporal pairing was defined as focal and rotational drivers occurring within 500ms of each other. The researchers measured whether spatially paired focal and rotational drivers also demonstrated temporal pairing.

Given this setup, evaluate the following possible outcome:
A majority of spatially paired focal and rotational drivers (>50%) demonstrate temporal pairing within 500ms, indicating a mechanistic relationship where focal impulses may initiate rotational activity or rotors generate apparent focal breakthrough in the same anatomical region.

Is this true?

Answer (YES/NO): YES